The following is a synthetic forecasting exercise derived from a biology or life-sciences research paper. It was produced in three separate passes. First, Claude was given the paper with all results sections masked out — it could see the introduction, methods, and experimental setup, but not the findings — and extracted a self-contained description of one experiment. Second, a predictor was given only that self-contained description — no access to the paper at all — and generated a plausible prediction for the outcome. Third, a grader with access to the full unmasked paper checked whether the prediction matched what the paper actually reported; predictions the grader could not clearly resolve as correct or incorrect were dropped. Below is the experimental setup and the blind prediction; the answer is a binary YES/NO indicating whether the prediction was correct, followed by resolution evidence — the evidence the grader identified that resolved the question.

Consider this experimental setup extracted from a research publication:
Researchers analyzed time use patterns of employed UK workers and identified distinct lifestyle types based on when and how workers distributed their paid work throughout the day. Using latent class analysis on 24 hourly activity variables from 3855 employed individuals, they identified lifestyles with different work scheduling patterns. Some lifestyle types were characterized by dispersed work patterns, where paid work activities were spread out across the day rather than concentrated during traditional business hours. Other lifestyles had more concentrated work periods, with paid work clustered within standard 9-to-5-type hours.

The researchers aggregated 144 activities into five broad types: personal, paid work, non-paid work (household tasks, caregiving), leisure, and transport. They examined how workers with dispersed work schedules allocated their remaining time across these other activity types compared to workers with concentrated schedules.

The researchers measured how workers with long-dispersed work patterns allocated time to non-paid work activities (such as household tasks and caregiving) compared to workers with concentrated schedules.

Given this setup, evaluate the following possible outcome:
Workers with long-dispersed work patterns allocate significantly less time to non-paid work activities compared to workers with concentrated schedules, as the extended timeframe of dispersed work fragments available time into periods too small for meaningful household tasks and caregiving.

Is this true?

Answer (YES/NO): YES